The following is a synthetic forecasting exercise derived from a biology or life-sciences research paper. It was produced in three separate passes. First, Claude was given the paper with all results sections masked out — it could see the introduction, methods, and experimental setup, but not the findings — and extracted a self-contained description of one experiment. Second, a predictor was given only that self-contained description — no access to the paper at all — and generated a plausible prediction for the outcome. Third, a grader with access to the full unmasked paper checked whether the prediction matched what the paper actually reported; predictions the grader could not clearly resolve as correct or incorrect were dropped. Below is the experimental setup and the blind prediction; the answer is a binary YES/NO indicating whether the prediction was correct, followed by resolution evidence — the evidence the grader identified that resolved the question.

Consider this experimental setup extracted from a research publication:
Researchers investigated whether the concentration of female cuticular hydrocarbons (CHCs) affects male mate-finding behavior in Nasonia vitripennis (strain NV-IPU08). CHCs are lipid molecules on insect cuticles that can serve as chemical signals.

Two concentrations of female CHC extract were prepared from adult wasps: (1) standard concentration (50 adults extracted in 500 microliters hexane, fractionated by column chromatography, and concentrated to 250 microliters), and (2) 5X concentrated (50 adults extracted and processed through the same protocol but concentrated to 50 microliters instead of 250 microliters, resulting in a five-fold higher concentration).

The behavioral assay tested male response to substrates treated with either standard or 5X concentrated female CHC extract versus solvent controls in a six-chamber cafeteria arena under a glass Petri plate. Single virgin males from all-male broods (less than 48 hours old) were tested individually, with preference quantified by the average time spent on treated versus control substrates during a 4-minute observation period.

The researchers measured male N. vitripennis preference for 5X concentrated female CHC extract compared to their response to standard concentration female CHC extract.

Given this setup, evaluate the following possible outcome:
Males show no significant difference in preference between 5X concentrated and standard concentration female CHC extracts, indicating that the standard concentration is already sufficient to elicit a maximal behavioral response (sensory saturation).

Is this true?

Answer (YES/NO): NO